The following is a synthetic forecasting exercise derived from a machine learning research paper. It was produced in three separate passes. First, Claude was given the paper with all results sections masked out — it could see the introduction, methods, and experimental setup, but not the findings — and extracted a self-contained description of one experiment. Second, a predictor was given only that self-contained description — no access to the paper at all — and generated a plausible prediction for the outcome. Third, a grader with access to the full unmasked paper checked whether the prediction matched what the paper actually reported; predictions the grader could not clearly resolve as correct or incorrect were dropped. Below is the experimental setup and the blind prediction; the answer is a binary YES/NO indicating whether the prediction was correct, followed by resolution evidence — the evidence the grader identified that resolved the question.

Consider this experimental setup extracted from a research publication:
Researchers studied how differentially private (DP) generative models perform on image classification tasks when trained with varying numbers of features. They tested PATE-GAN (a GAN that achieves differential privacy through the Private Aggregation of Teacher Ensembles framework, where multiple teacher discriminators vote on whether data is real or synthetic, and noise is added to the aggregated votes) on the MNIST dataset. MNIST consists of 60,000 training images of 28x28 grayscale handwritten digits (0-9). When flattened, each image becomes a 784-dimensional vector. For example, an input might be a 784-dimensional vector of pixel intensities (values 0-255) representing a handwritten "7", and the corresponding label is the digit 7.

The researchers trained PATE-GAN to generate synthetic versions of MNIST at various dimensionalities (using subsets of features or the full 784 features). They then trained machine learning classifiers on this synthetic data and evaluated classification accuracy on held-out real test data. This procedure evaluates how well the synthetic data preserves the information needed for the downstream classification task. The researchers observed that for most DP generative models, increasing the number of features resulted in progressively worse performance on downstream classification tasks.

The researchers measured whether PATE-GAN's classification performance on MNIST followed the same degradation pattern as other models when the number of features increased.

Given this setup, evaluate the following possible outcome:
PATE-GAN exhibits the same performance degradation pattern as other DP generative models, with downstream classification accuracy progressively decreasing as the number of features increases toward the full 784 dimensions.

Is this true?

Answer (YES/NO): NO